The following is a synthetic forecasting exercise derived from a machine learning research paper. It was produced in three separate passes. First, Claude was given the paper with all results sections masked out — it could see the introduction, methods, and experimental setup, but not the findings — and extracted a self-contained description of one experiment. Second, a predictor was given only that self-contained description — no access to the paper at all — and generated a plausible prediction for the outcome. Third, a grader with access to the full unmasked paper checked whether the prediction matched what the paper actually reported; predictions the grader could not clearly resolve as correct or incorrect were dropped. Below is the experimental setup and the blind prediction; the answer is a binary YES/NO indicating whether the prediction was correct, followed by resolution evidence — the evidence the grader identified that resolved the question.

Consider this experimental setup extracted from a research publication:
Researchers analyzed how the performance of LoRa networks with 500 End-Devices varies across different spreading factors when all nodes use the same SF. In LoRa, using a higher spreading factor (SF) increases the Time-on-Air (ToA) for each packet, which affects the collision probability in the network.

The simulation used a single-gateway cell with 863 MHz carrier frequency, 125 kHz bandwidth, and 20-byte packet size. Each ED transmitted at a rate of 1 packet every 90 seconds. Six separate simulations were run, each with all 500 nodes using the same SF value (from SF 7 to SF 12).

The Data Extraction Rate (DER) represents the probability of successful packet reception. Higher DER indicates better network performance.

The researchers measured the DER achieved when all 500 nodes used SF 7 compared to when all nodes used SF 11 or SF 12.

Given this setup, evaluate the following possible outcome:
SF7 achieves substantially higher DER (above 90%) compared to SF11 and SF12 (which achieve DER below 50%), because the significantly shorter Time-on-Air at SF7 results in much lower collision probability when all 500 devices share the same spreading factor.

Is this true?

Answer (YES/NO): NO